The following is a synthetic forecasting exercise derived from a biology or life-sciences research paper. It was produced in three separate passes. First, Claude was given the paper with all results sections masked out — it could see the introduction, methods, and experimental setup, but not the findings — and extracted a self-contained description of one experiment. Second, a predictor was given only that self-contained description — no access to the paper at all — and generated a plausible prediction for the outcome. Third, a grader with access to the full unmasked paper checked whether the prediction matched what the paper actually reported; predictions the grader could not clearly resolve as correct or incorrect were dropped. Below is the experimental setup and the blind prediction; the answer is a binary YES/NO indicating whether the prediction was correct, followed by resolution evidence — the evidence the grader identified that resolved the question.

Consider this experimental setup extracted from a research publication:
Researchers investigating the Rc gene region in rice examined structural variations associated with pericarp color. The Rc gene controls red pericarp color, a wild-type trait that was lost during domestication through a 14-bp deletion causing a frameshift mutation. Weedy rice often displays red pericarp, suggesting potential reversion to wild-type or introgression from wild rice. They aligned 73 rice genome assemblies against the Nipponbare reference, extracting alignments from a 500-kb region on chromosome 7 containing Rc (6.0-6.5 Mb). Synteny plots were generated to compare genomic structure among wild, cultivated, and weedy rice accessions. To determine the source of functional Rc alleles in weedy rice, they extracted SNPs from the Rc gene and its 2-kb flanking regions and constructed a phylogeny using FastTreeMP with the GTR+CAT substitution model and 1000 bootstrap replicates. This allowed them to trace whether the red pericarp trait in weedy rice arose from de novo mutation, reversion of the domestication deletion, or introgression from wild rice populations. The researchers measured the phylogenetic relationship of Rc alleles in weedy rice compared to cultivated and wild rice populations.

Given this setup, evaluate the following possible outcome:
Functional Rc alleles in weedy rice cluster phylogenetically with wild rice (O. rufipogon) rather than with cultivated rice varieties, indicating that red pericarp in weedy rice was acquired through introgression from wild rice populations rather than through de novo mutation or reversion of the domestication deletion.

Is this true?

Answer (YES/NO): YES